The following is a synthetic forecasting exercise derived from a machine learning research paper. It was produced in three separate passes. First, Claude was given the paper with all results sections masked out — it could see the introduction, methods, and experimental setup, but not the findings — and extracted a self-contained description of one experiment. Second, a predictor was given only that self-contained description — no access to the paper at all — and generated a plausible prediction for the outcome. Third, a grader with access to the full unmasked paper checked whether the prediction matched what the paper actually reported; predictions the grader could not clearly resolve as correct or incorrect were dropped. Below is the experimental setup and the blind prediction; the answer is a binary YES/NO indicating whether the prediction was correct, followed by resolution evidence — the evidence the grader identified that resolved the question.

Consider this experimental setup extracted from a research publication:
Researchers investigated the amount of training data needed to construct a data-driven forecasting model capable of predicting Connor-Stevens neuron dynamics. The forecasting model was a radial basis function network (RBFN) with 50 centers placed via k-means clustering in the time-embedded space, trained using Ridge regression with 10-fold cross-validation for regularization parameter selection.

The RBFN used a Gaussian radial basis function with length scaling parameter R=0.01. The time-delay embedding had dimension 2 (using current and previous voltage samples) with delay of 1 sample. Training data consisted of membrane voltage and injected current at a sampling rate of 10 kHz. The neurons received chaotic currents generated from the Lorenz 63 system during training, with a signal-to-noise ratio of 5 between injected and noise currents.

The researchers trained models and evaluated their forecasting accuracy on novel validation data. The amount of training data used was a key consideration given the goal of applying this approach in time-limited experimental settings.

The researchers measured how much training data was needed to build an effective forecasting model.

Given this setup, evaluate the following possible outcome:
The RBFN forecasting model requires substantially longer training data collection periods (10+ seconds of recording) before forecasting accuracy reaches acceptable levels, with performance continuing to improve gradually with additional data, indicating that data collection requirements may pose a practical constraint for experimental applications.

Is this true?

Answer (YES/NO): NO